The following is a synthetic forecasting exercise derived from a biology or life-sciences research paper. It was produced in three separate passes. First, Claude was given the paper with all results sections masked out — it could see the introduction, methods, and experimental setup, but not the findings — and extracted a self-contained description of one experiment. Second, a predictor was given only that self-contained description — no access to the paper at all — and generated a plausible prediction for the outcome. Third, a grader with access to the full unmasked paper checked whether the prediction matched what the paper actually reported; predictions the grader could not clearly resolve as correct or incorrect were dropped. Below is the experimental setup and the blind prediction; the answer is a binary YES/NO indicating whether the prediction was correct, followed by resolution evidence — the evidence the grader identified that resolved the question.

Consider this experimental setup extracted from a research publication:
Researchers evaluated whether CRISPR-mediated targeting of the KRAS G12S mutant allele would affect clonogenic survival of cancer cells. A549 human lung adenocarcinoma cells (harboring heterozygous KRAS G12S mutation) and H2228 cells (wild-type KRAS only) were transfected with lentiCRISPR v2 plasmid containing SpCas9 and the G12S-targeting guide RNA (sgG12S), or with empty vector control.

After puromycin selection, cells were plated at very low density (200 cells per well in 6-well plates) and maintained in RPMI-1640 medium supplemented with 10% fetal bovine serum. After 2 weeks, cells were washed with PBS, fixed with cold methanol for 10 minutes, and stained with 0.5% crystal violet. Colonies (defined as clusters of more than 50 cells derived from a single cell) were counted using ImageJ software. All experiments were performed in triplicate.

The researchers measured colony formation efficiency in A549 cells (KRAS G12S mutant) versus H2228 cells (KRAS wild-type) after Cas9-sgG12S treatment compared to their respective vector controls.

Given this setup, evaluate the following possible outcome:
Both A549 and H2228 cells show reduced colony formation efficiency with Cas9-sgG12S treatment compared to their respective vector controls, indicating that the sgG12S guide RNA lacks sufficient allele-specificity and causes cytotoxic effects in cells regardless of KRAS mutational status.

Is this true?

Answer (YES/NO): NO